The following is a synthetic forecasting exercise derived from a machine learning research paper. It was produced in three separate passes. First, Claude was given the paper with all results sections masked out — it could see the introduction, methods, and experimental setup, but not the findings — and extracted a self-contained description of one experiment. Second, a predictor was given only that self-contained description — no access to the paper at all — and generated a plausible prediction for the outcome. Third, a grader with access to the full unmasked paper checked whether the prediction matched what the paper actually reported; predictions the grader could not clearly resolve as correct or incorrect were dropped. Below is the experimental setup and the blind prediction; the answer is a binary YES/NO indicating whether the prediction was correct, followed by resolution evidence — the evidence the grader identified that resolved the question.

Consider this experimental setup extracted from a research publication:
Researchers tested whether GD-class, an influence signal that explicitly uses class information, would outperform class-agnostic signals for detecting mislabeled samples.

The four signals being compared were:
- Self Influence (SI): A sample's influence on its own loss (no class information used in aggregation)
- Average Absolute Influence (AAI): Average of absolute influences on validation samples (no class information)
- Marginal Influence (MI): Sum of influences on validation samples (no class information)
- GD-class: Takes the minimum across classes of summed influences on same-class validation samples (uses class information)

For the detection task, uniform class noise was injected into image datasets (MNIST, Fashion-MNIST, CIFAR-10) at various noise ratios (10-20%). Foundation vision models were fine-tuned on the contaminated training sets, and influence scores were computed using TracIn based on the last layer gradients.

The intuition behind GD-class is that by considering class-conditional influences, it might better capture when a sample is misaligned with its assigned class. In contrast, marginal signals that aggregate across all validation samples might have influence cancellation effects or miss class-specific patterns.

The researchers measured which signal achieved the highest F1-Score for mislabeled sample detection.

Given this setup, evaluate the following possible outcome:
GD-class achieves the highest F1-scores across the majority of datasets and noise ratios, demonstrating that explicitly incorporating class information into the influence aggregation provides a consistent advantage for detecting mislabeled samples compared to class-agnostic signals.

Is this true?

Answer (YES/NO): NO